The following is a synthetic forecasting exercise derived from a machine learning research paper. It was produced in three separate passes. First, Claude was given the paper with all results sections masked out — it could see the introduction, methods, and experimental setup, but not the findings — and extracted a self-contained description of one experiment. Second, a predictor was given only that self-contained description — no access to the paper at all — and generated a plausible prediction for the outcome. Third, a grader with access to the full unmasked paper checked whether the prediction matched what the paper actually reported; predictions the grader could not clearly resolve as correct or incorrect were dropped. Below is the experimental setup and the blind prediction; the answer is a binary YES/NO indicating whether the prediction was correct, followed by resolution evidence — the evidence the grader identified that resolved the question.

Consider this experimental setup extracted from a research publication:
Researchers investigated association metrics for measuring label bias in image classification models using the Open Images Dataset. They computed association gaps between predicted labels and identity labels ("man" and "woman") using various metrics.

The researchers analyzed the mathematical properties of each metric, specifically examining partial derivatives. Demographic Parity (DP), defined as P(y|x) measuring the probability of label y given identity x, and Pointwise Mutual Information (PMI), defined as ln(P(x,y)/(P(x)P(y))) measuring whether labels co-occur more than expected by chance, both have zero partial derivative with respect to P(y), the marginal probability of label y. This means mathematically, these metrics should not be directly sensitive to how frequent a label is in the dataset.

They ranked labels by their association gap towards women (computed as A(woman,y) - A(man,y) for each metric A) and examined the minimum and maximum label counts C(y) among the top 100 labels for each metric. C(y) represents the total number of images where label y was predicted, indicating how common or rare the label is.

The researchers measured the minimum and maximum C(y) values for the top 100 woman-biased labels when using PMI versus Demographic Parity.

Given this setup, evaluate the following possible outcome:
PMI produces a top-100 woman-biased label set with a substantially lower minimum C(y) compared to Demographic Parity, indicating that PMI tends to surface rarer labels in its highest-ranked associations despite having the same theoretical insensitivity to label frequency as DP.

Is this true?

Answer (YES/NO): YES